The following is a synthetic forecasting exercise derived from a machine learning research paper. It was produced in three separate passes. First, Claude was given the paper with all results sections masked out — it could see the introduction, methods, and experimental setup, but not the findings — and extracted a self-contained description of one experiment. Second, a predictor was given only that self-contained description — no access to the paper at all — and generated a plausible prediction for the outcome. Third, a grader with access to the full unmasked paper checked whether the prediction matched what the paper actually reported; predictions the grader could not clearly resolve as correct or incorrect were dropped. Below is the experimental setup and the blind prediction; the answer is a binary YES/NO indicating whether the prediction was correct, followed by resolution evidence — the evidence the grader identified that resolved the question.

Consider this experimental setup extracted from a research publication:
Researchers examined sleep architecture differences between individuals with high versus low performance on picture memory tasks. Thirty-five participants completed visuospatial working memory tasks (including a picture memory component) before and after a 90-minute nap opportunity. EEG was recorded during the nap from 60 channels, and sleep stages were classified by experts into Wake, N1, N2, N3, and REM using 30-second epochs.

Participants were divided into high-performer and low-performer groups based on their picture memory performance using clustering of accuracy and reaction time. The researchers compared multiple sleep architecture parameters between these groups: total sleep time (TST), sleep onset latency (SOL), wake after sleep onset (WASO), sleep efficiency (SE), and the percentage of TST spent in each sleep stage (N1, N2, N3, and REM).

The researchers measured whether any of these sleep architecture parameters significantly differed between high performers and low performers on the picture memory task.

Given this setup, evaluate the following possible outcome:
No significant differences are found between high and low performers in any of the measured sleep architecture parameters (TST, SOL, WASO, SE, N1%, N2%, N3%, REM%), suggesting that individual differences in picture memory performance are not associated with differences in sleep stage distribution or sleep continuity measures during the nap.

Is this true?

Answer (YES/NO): YES